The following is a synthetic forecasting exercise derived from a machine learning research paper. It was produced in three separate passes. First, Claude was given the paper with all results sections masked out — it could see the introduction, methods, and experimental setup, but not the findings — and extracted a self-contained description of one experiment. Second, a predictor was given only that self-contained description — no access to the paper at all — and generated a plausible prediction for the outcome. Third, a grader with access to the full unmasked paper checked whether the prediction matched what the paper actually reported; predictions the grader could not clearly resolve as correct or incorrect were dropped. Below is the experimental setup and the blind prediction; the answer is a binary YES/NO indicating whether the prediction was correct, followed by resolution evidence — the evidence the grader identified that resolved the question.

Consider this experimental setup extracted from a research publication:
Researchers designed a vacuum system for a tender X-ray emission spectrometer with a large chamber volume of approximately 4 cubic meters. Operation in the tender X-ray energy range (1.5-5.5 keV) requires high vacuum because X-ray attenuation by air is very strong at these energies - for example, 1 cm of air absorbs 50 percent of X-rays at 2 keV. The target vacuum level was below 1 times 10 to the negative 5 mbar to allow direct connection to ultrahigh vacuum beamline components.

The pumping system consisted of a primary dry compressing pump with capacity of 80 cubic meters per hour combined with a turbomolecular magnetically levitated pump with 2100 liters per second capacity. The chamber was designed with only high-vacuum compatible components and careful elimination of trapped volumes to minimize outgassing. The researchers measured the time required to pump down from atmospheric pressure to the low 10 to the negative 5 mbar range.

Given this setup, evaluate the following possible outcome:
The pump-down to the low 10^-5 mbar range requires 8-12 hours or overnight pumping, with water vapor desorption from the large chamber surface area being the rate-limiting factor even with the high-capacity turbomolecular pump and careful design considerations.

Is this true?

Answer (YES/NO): NO